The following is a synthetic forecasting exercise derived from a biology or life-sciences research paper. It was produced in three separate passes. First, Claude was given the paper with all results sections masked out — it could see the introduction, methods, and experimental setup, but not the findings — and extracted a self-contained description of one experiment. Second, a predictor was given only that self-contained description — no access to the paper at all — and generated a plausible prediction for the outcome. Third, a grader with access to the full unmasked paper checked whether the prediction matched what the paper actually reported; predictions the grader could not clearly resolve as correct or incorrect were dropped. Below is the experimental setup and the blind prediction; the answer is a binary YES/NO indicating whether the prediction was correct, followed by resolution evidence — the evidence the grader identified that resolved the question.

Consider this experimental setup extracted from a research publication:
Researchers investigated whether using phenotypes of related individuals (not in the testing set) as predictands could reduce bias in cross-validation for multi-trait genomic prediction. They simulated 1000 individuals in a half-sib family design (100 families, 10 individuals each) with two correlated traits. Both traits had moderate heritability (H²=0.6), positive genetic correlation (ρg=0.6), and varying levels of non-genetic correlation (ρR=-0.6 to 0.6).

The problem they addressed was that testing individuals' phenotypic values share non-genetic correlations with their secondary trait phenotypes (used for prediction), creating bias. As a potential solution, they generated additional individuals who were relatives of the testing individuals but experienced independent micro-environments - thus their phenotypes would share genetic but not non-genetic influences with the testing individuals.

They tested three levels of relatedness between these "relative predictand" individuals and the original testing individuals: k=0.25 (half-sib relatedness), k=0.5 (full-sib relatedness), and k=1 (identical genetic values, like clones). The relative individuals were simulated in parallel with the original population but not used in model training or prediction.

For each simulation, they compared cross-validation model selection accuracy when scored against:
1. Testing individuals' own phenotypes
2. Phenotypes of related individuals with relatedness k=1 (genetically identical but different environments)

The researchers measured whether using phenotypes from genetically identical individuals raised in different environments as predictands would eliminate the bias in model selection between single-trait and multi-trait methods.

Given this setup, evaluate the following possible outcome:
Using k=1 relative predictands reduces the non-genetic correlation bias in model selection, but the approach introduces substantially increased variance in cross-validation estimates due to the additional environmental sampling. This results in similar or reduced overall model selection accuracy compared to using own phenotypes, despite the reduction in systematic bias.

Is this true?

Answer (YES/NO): NO